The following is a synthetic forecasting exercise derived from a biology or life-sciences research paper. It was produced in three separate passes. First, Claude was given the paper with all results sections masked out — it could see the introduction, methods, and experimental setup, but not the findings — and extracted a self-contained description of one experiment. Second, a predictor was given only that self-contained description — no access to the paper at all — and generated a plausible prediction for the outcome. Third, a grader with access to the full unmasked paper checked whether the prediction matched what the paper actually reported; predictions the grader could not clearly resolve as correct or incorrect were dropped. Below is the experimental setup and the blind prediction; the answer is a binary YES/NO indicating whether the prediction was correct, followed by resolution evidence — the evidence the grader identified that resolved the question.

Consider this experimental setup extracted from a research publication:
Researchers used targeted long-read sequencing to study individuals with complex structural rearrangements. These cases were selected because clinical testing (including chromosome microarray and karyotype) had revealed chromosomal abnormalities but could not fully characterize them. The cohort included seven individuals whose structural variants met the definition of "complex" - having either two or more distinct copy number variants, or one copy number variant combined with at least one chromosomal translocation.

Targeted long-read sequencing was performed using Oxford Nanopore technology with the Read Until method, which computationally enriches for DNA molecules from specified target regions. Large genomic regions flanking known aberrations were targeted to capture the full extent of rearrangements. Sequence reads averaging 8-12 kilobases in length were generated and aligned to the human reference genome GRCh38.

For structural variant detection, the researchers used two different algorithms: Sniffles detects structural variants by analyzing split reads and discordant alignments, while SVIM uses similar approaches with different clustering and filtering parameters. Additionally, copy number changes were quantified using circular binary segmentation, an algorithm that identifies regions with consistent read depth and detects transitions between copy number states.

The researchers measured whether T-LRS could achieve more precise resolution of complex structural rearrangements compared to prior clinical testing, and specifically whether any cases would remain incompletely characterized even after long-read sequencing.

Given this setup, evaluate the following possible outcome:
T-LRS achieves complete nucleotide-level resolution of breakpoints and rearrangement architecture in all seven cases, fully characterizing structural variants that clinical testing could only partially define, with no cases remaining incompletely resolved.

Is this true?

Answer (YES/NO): NO